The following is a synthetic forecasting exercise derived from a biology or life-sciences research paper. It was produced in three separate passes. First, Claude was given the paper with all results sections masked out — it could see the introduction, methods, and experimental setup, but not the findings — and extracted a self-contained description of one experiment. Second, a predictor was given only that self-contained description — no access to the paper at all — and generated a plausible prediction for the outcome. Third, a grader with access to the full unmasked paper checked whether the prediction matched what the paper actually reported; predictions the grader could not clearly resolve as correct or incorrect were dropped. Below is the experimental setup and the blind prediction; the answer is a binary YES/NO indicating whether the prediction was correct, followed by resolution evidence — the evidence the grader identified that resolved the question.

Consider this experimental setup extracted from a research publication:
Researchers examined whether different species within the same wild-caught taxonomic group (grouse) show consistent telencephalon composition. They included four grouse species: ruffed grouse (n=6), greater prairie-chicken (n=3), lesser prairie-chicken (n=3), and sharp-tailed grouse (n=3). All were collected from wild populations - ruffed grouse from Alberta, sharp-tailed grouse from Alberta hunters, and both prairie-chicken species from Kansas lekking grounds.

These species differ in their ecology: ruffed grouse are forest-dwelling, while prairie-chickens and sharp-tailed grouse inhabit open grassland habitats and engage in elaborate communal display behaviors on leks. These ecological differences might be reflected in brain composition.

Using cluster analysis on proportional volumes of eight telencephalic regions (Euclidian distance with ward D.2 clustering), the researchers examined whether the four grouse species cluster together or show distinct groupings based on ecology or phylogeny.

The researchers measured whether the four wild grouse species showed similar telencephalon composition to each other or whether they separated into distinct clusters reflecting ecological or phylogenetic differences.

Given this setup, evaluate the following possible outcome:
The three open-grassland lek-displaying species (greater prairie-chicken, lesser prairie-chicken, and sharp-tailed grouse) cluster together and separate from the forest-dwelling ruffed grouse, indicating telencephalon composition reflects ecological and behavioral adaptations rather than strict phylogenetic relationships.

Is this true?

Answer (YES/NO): NO